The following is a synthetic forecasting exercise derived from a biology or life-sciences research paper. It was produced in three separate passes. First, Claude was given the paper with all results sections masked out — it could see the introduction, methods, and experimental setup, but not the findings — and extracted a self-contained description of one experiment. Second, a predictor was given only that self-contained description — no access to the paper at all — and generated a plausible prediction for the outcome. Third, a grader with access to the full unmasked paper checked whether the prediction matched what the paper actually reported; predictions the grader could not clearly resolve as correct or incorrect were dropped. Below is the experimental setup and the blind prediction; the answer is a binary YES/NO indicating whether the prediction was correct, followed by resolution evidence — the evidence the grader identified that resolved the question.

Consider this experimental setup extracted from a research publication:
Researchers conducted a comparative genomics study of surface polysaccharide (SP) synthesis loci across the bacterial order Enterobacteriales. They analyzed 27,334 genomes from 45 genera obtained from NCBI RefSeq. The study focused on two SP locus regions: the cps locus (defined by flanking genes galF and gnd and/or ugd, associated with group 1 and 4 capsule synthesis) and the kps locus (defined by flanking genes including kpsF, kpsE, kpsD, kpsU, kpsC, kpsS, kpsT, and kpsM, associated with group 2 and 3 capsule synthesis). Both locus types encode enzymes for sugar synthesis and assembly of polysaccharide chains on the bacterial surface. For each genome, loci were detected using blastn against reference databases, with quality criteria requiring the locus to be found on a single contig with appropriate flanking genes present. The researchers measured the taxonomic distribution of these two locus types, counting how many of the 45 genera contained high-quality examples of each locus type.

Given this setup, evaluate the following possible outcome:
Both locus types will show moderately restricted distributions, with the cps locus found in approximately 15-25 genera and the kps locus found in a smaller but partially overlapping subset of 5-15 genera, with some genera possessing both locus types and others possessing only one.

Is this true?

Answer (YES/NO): YES